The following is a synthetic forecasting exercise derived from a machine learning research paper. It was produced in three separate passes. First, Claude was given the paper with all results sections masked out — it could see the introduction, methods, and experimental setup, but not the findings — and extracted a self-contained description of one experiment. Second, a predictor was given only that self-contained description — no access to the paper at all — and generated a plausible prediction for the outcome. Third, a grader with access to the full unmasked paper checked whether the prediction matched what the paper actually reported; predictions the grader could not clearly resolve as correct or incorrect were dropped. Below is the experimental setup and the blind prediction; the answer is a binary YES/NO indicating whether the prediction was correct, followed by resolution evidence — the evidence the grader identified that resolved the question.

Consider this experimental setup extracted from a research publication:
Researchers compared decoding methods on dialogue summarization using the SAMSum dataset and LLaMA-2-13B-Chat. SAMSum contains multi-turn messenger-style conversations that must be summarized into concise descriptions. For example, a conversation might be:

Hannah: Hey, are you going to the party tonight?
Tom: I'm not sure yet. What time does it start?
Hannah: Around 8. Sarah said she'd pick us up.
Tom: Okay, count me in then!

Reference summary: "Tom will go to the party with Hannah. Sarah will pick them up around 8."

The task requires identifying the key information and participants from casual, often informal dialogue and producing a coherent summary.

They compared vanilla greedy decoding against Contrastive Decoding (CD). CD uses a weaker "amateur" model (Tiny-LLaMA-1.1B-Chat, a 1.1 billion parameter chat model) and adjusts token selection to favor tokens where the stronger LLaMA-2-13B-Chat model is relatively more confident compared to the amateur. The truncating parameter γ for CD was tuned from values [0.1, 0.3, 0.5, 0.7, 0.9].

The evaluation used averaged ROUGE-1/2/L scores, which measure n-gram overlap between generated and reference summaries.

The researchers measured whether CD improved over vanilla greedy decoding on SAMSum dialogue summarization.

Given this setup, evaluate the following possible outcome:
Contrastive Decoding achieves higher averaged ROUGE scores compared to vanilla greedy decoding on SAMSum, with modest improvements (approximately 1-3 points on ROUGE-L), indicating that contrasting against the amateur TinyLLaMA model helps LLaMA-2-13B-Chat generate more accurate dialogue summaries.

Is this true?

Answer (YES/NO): NO